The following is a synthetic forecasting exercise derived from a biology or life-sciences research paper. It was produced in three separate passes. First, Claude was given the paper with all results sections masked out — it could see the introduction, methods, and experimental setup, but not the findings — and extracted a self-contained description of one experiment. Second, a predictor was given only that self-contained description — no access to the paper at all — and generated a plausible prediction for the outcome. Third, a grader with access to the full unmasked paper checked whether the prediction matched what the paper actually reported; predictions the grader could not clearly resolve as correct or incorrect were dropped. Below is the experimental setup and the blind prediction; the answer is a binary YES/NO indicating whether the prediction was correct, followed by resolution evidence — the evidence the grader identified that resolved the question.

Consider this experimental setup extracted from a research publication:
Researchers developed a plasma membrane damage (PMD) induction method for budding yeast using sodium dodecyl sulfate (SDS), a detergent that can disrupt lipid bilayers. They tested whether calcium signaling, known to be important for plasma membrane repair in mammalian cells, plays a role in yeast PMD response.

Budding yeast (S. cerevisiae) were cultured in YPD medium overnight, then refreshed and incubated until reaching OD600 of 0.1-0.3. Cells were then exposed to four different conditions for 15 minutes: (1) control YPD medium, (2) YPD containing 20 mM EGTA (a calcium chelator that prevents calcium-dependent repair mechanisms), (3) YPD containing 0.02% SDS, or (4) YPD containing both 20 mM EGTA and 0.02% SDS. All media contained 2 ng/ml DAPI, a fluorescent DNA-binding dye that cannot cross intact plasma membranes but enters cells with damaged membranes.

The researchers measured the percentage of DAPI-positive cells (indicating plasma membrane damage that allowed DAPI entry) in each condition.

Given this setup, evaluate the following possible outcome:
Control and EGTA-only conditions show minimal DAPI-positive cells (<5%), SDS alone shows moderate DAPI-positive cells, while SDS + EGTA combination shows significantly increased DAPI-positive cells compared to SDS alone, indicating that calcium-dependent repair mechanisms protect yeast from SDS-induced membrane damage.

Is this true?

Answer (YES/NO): YES